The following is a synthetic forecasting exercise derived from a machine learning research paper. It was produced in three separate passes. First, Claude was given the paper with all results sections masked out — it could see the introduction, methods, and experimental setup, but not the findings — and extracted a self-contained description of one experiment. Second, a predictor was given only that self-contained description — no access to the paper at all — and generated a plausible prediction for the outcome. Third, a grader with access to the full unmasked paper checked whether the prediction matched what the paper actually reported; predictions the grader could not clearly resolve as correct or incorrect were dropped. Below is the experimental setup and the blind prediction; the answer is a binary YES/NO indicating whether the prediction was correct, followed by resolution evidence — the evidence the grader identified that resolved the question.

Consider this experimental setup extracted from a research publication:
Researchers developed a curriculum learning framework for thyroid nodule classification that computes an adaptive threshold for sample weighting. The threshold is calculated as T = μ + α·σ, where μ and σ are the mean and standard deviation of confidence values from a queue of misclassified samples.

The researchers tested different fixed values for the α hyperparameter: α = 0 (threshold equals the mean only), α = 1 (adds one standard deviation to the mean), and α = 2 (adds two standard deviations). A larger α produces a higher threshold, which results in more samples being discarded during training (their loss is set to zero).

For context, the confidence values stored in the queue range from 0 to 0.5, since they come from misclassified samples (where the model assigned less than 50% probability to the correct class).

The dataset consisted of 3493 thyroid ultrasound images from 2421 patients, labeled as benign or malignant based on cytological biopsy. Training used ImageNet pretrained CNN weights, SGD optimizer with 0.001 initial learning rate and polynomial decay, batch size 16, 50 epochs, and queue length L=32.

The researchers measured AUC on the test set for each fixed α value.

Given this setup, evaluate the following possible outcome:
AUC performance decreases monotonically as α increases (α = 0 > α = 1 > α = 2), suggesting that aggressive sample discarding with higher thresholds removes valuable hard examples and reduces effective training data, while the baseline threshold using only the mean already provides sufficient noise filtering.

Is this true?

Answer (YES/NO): NO